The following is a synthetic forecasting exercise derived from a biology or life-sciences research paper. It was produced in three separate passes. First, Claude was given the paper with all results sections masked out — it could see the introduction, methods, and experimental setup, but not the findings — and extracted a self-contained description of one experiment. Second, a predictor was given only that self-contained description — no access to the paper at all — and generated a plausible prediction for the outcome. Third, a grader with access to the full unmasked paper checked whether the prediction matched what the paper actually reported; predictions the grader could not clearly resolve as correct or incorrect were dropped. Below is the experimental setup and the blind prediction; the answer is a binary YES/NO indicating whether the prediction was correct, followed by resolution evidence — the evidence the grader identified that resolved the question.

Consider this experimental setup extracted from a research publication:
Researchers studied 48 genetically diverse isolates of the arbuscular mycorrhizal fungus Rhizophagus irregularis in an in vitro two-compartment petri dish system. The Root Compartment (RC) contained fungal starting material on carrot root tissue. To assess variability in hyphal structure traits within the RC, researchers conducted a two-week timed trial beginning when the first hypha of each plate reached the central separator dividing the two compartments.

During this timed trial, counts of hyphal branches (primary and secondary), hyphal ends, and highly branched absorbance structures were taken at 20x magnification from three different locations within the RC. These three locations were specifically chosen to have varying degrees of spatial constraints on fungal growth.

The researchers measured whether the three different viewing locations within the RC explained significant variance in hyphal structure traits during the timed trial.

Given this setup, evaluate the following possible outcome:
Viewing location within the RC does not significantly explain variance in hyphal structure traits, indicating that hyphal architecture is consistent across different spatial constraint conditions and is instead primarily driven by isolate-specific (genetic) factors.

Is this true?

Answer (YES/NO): NO